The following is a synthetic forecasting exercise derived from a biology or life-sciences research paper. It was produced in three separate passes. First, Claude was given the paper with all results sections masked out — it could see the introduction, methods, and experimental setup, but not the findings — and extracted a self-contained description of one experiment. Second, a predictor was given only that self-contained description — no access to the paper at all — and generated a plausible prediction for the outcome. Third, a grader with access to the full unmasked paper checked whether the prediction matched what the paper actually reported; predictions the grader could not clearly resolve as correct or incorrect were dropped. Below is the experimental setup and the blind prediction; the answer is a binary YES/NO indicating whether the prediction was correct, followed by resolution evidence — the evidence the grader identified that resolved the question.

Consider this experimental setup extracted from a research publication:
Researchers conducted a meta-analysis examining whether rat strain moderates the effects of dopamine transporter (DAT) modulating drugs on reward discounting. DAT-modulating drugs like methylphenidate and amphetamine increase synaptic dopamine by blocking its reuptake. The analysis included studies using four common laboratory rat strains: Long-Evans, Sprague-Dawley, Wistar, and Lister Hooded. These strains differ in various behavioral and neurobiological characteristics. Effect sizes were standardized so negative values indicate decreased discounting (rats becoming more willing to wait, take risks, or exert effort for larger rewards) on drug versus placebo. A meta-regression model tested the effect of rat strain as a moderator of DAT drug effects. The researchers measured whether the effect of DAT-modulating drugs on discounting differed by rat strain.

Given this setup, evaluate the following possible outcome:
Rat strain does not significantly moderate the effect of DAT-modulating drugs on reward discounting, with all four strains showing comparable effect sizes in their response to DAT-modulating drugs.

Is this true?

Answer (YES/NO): NO